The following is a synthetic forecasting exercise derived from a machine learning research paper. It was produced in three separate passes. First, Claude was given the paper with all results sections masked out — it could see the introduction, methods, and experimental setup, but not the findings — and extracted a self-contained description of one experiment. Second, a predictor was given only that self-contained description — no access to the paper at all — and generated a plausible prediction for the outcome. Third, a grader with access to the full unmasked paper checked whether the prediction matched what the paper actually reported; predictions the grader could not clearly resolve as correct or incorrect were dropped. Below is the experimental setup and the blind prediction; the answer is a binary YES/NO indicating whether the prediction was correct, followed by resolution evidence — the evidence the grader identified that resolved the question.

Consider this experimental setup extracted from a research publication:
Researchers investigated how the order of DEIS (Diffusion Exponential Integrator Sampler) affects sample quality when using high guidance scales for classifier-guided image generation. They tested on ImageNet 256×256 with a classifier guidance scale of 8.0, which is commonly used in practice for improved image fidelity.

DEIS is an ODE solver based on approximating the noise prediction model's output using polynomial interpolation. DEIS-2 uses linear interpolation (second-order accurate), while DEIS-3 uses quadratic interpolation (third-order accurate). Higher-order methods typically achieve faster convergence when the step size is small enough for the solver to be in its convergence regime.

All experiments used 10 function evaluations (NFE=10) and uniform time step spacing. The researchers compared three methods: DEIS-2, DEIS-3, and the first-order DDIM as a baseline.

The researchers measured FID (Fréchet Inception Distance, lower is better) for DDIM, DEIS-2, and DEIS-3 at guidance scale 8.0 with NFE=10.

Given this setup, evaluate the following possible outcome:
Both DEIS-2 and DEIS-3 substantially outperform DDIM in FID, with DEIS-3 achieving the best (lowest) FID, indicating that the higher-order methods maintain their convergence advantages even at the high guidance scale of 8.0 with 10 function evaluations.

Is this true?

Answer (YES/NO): NO